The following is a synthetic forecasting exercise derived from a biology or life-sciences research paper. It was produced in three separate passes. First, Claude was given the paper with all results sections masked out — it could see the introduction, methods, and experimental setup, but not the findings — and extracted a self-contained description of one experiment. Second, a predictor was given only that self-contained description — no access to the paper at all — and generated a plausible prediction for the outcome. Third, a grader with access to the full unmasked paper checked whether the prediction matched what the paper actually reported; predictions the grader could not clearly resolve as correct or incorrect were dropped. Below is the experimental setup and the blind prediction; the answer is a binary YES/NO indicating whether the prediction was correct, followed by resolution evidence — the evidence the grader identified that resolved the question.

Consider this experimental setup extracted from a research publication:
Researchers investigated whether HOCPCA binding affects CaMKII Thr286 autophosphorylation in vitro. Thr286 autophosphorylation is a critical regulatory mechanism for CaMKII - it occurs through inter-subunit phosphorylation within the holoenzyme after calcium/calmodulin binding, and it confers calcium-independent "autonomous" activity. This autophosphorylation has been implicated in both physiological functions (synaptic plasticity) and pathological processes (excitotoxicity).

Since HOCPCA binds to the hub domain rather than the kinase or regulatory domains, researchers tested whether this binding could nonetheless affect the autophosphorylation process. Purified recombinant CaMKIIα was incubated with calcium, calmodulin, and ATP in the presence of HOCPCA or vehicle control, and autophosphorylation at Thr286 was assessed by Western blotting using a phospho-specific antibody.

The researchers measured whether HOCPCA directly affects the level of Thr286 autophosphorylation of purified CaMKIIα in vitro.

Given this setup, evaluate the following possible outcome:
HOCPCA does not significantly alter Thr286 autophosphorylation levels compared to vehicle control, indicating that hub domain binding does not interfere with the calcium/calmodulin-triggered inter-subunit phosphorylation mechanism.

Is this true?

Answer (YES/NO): YES